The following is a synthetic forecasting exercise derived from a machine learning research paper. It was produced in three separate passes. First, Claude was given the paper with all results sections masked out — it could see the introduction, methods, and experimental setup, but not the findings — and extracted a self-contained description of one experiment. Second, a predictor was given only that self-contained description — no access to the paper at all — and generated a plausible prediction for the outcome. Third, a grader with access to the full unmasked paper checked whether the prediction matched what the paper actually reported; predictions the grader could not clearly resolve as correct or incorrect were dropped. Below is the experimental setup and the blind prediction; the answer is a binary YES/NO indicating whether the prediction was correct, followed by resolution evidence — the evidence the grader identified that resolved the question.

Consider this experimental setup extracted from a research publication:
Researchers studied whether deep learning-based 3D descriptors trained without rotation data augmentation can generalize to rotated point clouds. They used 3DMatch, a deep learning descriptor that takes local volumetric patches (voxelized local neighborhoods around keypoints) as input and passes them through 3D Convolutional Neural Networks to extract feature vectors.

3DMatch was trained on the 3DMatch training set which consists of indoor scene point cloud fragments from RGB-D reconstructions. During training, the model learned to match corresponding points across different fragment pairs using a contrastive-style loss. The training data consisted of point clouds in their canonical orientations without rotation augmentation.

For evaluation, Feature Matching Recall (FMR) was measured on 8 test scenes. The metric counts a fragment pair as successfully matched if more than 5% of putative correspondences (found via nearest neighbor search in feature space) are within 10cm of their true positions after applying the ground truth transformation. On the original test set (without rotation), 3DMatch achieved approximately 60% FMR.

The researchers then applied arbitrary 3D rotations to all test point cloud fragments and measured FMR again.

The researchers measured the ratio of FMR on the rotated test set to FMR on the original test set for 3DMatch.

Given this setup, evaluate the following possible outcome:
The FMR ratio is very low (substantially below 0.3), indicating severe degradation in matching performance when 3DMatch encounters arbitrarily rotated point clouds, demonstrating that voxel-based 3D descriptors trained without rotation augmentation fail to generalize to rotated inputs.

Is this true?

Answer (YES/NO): YES